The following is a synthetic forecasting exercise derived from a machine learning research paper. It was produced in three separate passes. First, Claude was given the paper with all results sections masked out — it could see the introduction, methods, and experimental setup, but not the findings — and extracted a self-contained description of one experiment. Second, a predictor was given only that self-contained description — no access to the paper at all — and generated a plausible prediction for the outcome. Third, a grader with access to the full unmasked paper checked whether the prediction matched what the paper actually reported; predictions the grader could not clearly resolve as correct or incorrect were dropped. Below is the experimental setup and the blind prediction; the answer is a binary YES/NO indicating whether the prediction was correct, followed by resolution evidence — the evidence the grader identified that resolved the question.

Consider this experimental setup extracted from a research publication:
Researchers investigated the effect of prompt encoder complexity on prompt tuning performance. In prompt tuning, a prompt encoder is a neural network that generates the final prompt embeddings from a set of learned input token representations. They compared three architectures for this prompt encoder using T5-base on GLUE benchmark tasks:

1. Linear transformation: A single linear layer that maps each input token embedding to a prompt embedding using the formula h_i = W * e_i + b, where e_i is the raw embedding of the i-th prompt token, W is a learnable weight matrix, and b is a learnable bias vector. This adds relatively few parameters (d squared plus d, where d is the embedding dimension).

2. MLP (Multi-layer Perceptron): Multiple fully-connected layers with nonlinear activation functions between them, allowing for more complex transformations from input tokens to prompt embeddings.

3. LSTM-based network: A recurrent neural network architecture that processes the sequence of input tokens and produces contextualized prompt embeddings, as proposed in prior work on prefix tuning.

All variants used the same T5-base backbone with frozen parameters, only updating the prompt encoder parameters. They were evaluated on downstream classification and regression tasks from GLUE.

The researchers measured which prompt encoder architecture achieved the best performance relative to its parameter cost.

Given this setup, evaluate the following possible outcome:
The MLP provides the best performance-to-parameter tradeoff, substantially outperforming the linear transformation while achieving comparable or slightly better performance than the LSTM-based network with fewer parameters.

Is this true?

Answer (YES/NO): NO